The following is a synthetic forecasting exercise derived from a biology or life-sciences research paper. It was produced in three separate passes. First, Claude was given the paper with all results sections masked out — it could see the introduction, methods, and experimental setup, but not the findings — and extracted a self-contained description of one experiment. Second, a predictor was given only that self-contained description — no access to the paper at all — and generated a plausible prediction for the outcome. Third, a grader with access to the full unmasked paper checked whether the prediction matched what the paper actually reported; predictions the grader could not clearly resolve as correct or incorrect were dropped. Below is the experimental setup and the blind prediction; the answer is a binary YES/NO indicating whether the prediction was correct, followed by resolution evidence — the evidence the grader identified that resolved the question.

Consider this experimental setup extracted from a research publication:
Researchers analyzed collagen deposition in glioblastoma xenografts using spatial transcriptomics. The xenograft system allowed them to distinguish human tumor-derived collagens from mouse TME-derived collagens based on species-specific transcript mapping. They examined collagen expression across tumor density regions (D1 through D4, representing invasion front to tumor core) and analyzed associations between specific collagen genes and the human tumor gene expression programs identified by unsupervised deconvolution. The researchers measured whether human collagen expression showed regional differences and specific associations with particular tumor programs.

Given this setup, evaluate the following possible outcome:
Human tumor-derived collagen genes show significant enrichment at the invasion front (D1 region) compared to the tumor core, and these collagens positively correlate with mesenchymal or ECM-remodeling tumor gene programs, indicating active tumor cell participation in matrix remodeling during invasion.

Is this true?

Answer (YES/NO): NO